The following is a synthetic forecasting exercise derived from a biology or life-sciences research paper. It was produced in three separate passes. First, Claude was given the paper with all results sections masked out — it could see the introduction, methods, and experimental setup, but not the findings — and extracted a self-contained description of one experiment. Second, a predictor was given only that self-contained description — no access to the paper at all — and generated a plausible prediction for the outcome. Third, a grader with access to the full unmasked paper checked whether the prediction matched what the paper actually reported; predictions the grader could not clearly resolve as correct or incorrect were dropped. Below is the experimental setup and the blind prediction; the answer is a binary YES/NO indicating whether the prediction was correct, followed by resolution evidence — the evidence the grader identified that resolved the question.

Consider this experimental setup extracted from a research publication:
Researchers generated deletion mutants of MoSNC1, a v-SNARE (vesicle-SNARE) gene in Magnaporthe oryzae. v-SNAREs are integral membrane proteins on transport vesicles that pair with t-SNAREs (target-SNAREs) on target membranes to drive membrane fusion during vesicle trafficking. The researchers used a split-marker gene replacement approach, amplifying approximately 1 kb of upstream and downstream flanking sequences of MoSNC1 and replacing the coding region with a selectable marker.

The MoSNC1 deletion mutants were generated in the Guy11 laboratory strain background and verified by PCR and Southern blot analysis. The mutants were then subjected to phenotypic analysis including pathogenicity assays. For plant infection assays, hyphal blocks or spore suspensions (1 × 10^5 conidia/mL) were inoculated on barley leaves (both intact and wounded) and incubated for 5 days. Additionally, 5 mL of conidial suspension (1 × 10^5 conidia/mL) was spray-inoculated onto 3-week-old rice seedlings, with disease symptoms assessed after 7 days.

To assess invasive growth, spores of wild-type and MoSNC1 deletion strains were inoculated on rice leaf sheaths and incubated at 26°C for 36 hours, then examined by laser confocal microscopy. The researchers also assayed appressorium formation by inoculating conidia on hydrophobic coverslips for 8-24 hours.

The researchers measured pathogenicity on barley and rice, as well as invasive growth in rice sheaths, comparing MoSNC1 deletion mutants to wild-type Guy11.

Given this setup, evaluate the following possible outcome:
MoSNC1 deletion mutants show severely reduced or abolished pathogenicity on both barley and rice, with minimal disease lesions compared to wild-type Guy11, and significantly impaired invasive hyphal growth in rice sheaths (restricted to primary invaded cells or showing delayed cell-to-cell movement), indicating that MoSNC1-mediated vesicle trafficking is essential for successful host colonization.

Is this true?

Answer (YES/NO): YES